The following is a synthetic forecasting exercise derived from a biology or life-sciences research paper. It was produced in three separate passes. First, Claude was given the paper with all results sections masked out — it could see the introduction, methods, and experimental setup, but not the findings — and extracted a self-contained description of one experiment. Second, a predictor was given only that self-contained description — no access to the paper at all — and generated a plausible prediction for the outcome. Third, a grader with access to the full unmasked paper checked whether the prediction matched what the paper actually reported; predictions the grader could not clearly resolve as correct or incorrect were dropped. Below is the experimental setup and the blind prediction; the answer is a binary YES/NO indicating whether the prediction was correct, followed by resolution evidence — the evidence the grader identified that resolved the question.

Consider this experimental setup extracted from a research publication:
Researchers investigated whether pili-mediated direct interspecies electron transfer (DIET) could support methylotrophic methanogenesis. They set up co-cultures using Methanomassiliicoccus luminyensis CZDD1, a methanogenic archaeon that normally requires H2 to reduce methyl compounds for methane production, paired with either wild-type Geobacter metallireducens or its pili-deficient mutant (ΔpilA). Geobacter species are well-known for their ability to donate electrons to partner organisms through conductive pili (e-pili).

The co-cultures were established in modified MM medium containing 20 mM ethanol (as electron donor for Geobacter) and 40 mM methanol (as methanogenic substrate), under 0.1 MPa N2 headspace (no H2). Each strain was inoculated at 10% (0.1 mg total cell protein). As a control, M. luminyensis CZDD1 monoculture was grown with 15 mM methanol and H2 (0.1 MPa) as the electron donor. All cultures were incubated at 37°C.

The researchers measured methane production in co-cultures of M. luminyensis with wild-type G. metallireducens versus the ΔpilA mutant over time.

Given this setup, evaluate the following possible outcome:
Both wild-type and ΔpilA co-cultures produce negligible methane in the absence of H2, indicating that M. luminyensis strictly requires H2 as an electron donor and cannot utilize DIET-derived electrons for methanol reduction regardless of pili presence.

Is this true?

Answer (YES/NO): NO